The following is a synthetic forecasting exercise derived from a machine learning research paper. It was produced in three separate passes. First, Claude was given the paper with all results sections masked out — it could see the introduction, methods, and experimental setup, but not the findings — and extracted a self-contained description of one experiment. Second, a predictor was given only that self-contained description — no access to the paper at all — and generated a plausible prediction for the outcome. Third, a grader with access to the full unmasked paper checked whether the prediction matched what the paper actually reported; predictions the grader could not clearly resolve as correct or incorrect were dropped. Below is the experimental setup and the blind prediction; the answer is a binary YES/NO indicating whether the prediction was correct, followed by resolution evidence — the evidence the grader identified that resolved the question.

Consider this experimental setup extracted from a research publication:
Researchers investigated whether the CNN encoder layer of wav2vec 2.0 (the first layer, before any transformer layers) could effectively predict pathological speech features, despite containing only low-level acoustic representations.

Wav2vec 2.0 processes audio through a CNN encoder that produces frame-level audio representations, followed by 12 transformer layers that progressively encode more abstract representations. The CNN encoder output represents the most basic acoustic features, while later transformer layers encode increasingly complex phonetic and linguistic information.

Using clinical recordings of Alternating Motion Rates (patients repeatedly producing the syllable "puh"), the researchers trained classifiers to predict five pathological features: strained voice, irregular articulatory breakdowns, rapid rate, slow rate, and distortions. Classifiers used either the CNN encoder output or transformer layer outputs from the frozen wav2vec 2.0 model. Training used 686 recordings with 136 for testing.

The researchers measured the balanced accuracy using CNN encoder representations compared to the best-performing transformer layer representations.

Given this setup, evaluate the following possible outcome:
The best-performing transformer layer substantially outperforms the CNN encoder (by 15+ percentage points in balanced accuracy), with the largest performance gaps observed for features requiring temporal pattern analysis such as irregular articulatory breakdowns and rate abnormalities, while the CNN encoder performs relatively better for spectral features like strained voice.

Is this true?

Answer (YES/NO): NO